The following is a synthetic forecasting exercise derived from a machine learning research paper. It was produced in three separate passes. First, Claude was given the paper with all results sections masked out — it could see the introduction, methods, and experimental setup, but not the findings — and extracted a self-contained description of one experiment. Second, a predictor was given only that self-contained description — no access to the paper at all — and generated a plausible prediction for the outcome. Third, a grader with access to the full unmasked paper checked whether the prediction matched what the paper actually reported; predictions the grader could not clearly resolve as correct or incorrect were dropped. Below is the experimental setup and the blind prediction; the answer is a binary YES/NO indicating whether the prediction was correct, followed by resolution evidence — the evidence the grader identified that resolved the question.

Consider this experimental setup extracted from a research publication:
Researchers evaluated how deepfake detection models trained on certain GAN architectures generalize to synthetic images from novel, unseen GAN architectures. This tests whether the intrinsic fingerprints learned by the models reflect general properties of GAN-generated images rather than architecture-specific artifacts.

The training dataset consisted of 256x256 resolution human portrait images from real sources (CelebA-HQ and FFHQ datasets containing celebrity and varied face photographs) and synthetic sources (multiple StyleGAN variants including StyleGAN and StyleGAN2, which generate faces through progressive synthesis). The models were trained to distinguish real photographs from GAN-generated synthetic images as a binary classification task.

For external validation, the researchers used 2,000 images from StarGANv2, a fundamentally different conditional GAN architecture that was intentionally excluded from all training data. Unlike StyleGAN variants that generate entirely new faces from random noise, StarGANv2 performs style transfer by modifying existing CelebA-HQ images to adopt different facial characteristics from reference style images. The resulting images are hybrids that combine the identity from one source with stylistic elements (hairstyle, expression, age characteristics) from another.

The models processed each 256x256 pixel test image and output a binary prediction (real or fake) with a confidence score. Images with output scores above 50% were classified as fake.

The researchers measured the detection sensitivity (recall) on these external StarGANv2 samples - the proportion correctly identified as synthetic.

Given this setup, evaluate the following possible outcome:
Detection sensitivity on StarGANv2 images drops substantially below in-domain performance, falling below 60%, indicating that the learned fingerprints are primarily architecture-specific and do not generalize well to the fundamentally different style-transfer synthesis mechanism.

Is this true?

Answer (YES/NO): YES